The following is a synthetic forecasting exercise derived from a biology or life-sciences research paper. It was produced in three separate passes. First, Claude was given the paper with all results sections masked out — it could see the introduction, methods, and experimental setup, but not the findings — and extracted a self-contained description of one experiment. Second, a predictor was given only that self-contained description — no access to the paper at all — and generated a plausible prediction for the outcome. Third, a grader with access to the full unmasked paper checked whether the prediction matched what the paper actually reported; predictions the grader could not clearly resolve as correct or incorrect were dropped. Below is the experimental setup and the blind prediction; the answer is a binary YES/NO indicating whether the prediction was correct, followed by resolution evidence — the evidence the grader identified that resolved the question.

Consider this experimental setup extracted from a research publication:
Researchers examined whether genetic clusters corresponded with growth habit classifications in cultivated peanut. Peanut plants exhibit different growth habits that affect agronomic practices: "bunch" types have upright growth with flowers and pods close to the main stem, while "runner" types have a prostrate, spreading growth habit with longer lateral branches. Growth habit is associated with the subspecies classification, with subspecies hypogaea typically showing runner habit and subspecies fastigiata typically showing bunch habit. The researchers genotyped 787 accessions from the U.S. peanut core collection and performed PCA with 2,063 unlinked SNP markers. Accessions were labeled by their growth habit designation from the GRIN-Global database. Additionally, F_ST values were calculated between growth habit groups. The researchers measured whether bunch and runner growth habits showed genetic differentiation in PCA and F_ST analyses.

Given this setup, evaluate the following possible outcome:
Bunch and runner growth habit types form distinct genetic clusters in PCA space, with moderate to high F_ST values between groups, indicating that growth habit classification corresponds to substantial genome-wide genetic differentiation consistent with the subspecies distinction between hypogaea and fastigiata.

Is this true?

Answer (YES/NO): NO